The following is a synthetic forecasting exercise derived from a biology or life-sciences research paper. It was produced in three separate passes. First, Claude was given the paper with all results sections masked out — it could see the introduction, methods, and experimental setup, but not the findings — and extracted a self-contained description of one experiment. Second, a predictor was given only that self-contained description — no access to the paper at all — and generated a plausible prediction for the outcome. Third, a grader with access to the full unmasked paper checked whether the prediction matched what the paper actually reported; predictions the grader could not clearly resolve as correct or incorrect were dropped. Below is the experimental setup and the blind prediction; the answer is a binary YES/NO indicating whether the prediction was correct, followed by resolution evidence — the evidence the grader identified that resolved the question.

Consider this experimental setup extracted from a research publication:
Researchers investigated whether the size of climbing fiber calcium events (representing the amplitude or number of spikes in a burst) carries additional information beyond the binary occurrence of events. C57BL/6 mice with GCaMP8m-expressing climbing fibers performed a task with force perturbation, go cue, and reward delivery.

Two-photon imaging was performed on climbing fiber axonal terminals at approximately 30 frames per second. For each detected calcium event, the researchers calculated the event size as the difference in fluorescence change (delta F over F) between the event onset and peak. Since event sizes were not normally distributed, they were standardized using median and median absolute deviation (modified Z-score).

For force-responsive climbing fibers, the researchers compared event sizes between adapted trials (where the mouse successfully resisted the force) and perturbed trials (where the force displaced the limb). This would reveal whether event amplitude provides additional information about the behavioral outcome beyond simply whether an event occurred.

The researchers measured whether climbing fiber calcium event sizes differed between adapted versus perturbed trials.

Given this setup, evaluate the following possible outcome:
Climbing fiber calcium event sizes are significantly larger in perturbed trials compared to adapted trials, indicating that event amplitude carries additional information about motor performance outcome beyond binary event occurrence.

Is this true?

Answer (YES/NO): NO